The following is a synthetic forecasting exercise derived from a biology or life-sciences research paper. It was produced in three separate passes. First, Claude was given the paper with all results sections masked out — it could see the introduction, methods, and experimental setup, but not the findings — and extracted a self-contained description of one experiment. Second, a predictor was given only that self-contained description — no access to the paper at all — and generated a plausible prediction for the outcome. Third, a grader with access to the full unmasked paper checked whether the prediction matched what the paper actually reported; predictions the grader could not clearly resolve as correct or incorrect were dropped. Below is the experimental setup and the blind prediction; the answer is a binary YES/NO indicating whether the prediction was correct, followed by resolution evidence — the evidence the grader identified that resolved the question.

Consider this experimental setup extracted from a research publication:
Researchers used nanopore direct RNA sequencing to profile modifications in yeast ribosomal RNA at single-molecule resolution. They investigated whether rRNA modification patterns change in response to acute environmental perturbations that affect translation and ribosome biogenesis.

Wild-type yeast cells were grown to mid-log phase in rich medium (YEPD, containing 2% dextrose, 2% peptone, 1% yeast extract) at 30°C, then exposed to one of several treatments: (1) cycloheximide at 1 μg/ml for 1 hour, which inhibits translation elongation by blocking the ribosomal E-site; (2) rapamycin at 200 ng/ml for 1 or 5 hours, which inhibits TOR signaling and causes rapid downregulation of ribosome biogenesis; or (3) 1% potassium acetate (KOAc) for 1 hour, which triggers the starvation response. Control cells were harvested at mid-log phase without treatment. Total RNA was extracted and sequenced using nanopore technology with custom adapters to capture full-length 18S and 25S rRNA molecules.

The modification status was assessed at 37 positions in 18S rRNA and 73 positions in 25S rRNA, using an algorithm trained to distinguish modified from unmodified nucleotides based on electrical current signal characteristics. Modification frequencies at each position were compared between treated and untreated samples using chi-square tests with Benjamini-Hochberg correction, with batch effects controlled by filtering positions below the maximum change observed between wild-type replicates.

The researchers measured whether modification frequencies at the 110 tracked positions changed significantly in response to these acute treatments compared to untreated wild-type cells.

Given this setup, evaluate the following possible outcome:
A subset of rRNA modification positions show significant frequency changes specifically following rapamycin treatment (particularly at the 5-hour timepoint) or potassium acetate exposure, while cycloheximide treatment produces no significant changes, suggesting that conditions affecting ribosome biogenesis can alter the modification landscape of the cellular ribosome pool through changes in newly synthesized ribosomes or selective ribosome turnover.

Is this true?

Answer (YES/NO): NO